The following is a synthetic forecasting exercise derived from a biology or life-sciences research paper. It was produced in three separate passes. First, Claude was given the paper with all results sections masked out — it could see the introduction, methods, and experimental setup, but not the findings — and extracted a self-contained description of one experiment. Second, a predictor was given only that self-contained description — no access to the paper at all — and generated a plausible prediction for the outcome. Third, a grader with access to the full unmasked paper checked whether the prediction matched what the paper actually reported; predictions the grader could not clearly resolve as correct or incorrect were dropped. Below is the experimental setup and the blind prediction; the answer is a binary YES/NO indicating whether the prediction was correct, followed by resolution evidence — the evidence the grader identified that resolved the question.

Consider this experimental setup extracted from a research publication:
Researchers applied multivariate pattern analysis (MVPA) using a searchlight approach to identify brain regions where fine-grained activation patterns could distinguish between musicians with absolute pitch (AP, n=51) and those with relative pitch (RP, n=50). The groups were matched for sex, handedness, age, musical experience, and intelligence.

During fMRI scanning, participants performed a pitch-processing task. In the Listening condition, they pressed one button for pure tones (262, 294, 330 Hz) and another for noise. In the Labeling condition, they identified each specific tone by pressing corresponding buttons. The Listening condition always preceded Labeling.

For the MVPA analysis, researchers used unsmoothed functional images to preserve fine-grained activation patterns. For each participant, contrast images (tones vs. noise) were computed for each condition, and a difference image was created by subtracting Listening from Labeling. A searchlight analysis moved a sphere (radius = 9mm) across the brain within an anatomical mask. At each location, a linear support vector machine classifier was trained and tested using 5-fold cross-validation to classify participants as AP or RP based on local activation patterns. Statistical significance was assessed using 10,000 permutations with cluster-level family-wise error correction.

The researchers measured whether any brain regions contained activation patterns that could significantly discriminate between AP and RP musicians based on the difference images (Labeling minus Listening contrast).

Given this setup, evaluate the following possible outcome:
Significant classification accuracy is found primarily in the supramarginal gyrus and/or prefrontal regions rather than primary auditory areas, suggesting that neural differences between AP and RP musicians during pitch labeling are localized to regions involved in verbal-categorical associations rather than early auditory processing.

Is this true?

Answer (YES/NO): YES